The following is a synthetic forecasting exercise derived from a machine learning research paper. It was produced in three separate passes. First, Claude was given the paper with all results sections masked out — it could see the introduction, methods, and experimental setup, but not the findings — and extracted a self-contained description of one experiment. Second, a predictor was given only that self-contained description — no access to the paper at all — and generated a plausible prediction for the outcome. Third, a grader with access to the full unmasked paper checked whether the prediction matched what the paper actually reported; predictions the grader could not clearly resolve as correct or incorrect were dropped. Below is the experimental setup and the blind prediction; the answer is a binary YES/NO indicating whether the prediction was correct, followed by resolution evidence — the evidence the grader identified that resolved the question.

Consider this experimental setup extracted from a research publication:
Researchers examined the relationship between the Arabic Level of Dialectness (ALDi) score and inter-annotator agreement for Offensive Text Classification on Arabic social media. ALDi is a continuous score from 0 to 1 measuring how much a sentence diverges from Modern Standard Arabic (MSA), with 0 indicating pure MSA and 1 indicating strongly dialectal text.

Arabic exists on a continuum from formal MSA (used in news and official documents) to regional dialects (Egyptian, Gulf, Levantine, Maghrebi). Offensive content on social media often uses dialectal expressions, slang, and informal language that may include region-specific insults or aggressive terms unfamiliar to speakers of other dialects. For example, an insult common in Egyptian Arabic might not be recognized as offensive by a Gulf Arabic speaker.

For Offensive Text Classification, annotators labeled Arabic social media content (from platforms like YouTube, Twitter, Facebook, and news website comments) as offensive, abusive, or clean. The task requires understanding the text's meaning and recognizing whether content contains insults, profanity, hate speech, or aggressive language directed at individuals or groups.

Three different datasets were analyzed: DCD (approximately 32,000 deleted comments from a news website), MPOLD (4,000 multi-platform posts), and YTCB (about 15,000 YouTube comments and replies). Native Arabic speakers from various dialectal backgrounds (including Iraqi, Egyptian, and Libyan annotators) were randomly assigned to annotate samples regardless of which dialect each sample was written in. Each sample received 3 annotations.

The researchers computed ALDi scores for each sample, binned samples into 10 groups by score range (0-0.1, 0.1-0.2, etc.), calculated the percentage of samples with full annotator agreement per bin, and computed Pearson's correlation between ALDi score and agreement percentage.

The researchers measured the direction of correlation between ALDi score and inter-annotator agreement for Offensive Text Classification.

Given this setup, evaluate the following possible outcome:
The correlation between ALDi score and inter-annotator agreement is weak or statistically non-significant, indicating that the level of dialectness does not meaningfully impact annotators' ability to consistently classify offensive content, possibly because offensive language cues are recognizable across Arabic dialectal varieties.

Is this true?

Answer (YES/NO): NO